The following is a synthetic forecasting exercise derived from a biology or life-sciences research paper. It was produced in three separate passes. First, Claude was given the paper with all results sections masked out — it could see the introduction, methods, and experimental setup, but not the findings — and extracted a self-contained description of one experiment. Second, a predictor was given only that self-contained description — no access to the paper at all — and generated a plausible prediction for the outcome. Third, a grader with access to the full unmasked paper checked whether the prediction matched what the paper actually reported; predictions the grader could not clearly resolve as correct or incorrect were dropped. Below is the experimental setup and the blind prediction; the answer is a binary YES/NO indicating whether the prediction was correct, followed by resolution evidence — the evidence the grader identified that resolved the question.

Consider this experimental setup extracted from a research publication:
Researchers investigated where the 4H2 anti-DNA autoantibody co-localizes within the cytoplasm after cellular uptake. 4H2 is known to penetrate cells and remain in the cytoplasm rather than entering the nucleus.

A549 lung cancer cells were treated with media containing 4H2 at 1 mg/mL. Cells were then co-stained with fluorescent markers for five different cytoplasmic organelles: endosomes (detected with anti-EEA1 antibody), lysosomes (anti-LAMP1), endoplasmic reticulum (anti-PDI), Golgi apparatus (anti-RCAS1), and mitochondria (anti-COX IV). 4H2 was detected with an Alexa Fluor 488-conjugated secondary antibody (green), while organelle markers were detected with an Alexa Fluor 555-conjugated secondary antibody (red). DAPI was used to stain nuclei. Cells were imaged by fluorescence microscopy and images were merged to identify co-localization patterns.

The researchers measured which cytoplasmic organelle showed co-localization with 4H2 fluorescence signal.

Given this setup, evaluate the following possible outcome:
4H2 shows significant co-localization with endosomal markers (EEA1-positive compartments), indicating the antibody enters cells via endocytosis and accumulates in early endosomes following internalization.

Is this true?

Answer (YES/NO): NO